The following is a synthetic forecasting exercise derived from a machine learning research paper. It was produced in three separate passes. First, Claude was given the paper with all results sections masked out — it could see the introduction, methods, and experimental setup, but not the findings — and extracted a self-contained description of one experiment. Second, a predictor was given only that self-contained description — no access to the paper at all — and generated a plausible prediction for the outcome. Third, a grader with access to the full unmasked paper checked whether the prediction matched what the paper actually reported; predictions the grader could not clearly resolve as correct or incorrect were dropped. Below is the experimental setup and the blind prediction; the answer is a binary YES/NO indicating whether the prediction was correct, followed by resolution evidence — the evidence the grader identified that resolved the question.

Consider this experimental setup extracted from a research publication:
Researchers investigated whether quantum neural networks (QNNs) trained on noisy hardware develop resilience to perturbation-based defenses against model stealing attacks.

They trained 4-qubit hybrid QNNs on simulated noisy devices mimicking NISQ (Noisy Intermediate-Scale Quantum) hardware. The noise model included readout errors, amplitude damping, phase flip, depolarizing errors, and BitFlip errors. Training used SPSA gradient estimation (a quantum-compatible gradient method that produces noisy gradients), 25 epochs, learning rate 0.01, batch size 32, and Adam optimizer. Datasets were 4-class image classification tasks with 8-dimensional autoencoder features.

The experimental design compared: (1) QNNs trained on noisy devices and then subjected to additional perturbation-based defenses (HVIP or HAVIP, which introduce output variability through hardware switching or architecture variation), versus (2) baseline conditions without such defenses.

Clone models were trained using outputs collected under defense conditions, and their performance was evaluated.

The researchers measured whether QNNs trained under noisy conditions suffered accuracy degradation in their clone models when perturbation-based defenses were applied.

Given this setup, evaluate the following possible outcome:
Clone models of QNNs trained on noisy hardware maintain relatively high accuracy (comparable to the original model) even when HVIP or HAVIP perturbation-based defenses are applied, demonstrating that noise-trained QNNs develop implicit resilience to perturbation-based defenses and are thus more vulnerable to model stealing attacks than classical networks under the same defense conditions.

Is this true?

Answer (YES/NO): NO